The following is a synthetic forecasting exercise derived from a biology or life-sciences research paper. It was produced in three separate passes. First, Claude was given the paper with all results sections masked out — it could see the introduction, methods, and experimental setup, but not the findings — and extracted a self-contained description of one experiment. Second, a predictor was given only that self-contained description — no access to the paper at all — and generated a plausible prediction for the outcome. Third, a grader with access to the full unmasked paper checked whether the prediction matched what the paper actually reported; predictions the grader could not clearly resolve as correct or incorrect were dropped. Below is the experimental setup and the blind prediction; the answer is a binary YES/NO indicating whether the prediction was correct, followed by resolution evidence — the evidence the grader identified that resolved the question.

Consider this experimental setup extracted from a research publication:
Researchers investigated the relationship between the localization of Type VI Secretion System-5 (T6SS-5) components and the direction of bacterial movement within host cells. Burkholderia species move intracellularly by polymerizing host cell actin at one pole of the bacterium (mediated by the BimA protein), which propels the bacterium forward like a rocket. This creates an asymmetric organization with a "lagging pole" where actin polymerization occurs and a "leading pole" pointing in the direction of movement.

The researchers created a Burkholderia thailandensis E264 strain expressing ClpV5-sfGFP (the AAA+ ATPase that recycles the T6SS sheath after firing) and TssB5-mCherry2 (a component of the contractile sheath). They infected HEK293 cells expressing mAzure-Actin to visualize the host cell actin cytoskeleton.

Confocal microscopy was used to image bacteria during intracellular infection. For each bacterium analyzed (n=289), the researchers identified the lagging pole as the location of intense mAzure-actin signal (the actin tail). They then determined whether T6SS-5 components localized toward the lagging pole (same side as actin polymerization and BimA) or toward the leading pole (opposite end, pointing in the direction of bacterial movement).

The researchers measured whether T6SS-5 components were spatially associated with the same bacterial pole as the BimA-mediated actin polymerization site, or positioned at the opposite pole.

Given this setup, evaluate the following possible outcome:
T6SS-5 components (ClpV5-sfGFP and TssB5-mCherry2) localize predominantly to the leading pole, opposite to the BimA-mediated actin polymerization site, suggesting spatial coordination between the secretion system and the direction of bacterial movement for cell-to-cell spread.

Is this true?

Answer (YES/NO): NO